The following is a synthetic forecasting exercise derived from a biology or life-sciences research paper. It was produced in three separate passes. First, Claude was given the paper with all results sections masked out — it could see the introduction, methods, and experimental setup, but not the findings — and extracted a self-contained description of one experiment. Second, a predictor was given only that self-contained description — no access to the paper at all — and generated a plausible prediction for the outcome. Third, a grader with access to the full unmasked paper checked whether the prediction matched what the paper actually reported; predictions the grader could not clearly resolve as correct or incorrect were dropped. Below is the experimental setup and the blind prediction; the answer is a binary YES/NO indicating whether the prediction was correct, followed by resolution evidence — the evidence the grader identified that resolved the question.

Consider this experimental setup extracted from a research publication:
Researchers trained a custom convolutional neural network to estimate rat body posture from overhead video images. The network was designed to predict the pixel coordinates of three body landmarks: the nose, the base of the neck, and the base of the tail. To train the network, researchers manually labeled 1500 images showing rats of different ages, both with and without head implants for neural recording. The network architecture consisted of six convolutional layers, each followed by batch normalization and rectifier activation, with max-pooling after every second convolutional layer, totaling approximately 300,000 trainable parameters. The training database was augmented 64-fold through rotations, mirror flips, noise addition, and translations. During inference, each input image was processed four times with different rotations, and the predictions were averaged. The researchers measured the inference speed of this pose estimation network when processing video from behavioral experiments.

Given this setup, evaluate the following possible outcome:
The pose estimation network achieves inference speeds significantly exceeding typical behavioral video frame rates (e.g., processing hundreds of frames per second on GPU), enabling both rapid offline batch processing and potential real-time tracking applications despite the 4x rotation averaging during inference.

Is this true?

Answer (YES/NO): NO